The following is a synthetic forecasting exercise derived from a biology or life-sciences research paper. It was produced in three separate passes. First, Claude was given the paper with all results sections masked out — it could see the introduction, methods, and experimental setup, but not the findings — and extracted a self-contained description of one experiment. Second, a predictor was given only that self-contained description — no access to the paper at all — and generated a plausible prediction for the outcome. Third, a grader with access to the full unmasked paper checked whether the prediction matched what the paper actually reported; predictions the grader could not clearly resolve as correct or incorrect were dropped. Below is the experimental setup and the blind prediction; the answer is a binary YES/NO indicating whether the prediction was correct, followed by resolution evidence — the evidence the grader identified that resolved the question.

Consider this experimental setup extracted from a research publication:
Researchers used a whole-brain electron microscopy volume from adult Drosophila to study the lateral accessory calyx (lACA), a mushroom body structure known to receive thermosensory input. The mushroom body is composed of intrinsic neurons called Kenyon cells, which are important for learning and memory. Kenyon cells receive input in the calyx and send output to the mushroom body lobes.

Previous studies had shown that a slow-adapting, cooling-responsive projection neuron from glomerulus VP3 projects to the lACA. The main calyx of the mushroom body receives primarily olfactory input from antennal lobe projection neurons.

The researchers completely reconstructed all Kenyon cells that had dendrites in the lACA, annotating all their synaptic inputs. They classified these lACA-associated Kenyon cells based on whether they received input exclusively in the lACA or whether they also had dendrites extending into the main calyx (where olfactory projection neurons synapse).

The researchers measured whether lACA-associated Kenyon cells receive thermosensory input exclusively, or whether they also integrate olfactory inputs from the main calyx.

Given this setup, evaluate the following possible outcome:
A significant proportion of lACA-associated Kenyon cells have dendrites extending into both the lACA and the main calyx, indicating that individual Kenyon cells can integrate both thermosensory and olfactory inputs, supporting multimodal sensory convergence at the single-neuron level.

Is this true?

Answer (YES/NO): YES